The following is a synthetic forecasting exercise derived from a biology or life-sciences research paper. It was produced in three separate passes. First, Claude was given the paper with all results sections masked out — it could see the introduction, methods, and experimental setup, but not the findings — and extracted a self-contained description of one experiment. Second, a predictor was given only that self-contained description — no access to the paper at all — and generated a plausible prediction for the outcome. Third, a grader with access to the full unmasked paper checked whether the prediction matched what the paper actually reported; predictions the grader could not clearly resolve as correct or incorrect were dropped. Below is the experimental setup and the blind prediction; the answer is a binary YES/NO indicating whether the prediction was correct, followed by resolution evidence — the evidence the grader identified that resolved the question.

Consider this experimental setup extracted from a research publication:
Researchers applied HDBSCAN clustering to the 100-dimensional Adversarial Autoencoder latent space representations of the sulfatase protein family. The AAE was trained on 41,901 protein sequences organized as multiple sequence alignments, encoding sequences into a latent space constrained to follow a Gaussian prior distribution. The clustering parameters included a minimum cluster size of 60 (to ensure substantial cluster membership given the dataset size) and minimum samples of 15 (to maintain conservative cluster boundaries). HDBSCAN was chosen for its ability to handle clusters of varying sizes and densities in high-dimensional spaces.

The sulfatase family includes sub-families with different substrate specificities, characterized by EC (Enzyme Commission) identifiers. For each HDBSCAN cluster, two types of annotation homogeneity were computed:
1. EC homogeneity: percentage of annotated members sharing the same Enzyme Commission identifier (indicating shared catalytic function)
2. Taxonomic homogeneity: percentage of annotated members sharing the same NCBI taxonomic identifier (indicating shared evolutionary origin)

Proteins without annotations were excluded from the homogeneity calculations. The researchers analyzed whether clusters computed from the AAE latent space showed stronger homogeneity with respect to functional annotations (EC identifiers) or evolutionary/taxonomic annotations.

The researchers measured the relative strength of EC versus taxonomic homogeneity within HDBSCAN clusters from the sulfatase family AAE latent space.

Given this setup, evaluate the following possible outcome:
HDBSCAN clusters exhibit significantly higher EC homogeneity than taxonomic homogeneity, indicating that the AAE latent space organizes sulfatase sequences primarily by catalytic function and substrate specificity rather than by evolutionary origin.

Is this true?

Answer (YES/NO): NO